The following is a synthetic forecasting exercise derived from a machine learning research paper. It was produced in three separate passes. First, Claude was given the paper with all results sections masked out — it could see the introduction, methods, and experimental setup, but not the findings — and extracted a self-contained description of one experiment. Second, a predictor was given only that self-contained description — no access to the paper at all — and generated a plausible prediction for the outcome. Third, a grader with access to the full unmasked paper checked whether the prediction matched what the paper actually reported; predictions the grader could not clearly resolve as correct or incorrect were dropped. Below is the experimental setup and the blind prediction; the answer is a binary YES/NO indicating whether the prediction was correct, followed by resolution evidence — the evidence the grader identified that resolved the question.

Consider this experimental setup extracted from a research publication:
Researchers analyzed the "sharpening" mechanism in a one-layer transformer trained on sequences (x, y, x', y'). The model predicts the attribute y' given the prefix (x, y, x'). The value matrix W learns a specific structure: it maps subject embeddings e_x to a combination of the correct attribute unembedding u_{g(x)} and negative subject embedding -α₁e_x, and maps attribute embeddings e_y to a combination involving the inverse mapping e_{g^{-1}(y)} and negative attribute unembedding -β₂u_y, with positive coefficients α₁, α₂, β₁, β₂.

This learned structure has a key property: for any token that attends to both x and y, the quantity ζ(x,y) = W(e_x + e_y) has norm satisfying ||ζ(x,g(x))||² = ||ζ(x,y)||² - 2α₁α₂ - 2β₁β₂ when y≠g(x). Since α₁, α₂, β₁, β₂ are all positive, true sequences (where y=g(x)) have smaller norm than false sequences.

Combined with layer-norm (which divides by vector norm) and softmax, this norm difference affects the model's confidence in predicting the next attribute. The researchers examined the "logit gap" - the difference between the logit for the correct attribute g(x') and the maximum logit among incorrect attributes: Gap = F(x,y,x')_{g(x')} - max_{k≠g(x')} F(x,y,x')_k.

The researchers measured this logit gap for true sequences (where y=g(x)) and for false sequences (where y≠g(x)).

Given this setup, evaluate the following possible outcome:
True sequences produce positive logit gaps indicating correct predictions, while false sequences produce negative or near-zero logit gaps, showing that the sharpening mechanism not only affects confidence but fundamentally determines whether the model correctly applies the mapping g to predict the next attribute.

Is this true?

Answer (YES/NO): NO